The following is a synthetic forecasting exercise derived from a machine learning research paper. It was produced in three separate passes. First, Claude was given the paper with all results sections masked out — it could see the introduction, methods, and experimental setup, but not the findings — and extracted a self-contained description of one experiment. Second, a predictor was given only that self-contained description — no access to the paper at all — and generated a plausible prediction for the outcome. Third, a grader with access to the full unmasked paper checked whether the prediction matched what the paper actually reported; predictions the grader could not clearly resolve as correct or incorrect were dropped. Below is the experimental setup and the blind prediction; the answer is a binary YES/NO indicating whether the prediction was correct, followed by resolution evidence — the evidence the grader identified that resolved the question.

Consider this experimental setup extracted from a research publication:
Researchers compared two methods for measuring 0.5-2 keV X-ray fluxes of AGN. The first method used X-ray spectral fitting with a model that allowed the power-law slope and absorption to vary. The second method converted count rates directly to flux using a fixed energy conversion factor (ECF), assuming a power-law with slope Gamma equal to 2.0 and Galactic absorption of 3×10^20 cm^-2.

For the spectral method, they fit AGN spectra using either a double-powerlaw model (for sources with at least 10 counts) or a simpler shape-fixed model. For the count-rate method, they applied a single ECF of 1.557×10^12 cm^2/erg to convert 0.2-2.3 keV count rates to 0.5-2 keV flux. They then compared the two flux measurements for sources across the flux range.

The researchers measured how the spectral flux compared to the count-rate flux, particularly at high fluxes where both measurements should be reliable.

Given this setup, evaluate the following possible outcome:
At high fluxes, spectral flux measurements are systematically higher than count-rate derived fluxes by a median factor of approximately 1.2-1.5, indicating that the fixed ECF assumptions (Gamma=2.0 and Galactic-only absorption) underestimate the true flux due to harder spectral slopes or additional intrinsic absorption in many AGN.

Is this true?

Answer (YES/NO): NO